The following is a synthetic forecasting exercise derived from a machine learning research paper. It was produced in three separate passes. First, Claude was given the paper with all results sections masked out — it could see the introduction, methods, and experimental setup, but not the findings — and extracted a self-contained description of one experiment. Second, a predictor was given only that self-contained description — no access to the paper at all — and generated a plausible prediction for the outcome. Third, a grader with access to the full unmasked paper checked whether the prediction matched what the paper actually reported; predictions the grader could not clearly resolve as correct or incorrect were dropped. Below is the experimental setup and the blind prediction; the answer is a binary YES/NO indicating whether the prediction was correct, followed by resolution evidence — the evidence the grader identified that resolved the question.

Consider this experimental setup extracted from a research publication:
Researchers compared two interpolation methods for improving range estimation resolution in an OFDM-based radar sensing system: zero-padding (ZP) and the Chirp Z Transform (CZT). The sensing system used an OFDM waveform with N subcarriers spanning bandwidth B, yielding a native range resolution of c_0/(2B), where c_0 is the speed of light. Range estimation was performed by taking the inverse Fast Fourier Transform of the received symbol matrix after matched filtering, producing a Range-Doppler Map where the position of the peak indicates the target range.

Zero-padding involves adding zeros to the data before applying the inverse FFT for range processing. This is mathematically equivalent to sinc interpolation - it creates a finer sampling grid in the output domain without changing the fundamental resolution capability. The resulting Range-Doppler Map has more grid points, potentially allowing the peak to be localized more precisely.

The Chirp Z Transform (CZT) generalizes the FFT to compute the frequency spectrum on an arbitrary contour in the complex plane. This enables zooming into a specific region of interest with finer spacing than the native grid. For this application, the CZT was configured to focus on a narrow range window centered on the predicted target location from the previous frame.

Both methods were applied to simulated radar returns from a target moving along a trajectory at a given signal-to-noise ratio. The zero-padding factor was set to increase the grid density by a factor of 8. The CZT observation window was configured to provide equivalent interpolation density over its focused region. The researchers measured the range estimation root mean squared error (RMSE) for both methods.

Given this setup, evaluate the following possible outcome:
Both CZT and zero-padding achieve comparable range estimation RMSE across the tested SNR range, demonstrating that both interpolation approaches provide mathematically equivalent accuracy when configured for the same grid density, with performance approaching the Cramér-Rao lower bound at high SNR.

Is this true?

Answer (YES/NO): NO